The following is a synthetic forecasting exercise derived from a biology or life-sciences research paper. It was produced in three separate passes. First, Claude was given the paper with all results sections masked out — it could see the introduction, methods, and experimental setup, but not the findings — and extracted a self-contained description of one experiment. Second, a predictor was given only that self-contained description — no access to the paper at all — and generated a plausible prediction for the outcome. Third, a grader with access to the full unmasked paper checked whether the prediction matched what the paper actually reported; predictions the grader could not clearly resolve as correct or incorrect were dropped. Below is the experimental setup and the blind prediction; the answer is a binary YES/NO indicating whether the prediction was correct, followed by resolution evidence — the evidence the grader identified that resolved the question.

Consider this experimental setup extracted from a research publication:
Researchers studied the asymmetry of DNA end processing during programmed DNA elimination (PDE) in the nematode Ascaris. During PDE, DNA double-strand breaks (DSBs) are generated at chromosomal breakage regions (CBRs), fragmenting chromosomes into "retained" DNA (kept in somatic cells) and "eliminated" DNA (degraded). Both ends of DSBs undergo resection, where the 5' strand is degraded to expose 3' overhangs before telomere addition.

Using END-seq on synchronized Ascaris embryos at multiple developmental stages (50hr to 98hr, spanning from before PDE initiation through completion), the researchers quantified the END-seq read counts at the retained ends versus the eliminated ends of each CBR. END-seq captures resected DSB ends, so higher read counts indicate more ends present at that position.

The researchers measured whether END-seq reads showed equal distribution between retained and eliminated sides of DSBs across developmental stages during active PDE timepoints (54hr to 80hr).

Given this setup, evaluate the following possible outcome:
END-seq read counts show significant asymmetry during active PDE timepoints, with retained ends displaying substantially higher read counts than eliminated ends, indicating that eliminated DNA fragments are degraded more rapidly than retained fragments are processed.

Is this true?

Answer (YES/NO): NO